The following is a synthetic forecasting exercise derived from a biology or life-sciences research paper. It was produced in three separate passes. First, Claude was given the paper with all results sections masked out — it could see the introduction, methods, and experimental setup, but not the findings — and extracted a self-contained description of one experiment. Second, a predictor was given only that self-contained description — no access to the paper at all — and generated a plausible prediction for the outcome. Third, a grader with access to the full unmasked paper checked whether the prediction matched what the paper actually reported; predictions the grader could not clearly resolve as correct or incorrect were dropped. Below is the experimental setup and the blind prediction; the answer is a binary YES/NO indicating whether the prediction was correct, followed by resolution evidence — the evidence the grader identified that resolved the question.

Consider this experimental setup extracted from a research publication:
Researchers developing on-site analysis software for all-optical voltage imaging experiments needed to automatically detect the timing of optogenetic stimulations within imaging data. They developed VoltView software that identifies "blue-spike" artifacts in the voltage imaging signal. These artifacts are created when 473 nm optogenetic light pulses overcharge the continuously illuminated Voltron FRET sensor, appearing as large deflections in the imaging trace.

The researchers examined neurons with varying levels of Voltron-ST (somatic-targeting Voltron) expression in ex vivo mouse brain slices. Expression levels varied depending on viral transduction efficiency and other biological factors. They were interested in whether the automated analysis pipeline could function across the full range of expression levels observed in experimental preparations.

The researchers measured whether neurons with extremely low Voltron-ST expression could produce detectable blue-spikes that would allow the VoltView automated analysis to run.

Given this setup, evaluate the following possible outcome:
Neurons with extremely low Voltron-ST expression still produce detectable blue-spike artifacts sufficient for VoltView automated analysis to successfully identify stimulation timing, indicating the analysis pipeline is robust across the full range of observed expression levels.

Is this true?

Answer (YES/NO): NO